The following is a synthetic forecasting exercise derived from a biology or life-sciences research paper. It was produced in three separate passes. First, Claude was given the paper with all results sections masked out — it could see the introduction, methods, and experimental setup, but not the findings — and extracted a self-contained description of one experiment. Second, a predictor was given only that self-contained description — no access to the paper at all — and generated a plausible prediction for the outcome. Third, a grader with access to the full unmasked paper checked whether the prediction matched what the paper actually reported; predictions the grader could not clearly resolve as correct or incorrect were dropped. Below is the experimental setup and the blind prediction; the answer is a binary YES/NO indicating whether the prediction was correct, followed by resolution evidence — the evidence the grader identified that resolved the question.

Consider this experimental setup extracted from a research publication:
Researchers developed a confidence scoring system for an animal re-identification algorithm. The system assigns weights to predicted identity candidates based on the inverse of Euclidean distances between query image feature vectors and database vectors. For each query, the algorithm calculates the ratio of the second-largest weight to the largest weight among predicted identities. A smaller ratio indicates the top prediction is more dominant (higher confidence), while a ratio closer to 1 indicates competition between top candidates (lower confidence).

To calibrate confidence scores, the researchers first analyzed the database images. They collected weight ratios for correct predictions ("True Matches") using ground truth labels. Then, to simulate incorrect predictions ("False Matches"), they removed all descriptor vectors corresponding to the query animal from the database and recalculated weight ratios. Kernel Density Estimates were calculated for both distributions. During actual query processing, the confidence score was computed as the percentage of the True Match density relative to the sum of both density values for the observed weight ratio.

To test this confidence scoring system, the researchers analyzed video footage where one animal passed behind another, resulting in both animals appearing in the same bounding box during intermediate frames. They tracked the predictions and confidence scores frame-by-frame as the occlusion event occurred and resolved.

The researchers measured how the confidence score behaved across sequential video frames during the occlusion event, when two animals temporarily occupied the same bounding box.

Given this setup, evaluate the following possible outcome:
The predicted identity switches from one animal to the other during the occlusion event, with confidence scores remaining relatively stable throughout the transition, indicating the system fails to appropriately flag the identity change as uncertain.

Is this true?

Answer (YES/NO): NO